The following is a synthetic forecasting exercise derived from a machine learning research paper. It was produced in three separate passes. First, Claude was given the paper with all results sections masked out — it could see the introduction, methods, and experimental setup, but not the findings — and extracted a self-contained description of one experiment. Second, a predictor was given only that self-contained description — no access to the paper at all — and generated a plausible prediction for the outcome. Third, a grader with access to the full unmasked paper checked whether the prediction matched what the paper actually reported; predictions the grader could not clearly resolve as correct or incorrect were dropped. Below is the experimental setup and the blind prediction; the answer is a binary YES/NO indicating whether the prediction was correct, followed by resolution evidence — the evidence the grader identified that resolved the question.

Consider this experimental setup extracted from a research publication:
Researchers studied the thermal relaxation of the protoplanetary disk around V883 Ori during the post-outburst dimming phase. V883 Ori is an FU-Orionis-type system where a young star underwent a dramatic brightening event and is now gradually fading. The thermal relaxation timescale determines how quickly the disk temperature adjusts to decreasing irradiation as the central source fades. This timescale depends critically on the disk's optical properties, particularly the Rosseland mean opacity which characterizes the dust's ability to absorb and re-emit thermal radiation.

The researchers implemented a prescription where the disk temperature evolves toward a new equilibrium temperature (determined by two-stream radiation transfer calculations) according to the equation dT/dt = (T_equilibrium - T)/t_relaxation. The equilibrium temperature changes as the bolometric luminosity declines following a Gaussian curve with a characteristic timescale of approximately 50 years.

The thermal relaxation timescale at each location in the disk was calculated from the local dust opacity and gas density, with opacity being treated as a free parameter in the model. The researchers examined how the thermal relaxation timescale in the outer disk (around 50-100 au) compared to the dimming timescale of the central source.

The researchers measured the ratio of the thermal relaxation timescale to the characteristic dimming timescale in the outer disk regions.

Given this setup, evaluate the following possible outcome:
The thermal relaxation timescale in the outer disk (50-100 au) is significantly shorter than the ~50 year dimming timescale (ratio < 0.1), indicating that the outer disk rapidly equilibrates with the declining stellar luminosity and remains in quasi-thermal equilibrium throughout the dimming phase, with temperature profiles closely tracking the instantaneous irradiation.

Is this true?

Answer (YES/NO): NO